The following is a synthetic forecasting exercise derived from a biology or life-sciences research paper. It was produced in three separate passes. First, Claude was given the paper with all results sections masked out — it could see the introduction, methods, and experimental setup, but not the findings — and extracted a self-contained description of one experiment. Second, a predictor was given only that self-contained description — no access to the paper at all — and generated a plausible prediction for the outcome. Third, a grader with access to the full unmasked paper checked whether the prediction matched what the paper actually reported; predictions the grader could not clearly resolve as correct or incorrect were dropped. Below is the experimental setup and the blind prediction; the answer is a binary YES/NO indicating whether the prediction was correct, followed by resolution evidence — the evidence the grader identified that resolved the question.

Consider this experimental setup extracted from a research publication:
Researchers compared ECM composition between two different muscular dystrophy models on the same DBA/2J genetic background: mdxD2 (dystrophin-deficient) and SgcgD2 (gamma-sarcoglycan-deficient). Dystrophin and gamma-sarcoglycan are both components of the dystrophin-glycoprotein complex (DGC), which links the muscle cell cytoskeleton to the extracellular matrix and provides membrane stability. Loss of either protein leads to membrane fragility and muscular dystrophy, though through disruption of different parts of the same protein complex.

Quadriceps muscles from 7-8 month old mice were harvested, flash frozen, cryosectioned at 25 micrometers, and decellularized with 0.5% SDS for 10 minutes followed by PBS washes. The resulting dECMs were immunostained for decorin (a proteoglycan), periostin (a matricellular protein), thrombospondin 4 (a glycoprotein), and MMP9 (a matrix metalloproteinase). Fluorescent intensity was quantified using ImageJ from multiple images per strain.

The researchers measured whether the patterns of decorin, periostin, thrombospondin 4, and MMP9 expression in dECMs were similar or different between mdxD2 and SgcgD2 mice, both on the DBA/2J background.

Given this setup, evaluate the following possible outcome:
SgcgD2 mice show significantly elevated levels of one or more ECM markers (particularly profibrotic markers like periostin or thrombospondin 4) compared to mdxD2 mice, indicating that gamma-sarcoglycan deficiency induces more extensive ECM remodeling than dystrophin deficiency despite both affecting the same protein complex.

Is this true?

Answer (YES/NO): NO